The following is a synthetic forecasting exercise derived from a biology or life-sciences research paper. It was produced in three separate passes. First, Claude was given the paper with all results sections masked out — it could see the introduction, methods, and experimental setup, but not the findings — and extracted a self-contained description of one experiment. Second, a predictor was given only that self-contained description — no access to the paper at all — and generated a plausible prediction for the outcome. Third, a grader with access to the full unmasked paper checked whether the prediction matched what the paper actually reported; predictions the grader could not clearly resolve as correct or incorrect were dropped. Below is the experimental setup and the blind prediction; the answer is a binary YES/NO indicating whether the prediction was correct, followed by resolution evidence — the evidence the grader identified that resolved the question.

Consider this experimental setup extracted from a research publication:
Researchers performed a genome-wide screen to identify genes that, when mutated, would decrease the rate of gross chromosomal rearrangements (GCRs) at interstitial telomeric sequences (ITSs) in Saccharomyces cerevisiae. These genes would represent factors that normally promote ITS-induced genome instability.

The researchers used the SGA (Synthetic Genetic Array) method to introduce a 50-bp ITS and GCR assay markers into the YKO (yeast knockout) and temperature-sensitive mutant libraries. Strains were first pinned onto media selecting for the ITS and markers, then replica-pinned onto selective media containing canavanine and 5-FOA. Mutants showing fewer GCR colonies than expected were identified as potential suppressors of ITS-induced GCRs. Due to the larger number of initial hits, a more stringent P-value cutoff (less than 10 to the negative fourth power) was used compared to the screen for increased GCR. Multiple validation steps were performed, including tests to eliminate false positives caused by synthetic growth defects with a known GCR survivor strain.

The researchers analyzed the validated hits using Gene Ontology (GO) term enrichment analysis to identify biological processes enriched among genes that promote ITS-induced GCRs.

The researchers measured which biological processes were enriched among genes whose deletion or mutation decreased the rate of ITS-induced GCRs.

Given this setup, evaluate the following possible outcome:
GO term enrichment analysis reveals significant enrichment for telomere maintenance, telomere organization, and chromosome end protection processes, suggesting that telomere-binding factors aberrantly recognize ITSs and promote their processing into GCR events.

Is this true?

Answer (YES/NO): NO